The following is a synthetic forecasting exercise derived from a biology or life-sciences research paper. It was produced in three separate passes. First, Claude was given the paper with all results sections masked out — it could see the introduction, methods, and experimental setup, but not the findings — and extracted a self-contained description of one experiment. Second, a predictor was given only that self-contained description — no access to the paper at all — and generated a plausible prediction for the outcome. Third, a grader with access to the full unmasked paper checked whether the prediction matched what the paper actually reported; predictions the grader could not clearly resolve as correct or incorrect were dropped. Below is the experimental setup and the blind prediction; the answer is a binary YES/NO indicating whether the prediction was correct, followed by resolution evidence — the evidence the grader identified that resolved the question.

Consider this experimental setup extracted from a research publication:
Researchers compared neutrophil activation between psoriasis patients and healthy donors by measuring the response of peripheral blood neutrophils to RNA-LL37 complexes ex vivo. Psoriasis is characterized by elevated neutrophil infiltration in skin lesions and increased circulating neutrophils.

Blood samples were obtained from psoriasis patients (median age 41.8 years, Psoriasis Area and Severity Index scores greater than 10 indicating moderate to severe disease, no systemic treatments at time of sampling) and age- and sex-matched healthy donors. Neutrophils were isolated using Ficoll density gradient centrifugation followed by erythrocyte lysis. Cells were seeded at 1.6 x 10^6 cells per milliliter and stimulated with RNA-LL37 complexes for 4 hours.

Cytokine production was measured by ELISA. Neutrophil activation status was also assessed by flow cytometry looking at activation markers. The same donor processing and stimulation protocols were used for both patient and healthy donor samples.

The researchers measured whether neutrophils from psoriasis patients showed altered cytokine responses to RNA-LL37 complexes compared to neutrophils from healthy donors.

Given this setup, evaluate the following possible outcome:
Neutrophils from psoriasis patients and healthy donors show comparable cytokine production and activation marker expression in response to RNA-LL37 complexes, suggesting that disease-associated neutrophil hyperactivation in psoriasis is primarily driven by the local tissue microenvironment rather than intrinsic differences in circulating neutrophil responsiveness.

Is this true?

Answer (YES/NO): NO